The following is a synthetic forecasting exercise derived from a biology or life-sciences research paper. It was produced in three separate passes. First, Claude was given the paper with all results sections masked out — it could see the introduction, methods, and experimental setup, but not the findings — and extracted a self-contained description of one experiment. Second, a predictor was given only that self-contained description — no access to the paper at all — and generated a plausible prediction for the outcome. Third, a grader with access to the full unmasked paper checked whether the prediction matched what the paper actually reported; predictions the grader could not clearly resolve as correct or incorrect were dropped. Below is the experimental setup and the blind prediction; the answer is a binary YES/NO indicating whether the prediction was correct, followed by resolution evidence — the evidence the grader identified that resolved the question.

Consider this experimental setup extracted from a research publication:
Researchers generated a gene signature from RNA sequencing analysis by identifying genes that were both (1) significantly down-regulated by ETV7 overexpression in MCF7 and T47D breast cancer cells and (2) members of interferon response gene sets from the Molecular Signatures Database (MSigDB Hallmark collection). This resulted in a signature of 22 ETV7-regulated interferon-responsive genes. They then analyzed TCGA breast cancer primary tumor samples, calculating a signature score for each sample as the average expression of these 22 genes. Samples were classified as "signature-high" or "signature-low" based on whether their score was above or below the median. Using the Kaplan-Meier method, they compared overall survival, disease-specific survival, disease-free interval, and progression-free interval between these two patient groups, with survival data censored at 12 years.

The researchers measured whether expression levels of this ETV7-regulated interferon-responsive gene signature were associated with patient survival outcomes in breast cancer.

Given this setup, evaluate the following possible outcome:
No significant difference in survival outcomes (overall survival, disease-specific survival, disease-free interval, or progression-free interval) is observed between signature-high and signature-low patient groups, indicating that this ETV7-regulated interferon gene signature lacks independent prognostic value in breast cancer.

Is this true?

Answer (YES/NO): NO